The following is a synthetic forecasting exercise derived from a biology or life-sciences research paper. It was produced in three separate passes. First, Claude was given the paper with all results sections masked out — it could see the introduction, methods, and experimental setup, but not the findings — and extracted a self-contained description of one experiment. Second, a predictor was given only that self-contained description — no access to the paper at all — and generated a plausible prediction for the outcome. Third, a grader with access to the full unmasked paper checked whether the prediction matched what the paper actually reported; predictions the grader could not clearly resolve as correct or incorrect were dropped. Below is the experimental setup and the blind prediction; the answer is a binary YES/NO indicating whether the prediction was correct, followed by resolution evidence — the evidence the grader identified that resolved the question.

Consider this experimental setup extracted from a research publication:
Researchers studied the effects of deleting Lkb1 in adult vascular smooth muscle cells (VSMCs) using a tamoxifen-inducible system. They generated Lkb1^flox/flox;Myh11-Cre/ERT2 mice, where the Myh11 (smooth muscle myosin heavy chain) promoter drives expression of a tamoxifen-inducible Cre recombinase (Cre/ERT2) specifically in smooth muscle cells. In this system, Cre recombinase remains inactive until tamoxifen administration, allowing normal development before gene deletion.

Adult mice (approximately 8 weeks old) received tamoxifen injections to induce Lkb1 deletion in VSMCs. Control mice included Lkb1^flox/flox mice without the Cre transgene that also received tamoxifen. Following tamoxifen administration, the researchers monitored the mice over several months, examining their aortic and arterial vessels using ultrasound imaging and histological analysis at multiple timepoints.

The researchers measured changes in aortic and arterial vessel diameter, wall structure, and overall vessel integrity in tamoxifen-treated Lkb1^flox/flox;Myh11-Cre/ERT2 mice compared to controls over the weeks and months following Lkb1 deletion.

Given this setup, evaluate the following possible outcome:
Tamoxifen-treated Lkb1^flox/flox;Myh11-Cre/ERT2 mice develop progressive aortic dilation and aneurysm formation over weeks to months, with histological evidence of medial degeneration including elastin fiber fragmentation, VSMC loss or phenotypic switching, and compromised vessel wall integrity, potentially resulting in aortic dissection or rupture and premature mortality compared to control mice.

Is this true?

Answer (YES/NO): YES